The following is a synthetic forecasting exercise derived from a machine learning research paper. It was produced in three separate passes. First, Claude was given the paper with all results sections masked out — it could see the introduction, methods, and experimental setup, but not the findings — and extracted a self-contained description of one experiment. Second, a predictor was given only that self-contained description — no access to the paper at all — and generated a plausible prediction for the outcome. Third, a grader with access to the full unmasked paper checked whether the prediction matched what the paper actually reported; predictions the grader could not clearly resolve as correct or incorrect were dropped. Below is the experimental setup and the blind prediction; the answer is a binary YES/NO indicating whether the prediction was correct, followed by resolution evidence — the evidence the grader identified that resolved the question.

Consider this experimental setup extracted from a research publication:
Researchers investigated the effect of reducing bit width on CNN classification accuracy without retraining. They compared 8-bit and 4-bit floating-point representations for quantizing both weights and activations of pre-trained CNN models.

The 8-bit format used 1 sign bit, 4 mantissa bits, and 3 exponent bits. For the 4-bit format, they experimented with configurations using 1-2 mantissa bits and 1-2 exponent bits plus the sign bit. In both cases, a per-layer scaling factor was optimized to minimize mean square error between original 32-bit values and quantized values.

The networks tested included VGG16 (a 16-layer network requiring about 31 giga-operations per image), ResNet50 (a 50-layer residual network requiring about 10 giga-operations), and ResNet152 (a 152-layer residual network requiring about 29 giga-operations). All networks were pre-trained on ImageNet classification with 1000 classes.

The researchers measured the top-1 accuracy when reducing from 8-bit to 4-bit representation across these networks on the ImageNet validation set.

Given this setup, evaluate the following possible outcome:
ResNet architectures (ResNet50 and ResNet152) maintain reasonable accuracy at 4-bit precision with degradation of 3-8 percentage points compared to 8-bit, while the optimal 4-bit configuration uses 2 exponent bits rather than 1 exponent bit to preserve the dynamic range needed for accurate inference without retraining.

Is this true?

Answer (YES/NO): NO